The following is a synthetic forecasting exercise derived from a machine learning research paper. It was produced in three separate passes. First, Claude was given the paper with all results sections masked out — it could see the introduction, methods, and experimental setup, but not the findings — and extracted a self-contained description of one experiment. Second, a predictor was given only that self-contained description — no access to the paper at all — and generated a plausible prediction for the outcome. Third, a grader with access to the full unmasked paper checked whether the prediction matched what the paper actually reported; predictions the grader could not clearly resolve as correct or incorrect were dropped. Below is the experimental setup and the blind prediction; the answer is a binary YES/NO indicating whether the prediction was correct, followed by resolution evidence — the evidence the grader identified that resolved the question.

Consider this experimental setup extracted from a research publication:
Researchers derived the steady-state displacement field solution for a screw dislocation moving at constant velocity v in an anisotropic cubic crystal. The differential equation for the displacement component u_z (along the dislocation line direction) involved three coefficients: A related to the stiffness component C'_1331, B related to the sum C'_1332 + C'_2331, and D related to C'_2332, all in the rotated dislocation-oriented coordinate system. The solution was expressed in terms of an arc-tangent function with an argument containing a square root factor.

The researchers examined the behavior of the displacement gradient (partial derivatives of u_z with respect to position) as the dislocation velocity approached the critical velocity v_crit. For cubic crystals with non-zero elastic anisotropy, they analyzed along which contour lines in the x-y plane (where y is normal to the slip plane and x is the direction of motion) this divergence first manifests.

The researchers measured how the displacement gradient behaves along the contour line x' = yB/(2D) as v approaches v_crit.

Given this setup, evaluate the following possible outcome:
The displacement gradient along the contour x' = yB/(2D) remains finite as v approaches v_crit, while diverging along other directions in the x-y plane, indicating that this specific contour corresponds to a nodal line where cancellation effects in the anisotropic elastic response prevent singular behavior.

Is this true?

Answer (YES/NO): NO